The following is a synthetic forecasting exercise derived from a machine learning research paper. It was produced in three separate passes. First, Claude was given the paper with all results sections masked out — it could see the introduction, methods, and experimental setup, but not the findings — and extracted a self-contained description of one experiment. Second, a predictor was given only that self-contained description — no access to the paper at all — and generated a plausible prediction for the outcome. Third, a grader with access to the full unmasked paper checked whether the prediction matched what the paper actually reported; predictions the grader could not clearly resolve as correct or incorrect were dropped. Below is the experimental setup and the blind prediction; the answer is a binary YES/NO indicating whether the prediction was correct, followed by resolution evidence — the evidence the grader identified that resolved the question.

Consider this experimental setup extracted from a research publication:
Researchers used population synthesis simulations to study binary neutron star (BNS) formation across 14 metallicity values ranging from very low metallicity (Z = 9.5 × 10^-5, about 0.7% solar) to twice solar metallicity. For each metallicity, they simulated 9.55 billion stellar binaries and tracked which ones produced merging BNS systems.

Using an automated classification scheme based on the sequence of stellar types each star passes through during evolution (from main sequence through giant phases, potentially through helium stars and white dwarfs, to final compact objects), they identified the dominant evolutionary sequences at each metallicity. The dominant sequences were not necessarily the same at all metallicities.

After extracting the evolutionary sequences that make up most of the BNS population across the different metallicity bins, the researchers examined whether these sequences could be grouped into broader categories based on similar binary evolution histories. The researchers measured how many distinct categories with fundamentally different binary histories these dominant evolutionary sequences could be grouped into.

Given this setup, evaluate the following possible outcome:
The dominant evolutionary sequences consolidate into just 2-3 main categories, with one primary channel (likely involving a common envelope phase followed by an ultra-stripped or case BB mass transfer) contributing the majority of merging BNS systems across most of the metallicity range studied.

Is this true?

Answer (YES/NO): NO